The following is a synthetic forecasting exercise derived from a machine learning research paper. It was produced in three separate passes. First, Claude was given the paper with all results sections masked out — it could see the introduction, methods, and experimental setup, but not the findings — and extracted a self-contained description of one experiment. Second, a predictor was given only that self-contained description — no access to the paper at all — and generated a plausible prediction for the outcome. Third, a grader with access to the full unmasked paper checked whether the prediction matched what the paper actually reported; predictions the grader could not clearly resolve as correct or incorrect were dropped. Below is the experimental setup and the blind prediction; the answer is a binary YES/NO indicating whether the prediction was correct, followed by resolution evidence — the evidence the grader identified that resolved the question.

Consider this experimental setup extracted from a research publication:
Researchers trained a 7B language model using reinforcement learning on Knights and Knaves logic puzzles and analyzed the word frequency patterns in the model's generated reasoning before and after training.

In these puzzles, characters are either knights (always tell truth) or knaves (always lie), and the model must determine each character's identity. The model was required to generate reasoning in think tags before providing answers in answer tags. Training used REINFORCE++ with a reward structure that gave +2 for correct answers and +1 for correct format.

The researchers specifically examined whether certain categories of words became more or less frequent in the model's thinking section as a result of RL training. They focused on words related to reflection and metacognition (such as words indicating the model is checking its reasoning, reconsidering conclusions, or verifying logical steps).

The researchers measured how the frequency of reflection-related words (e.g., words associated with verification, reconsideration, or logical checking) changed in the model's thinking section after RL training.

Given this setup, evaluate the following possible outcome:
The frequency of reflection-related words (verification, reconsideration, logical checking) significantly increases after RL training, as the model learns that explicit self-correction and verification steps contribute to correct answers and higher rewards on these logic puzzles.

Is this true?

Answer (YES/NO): YES